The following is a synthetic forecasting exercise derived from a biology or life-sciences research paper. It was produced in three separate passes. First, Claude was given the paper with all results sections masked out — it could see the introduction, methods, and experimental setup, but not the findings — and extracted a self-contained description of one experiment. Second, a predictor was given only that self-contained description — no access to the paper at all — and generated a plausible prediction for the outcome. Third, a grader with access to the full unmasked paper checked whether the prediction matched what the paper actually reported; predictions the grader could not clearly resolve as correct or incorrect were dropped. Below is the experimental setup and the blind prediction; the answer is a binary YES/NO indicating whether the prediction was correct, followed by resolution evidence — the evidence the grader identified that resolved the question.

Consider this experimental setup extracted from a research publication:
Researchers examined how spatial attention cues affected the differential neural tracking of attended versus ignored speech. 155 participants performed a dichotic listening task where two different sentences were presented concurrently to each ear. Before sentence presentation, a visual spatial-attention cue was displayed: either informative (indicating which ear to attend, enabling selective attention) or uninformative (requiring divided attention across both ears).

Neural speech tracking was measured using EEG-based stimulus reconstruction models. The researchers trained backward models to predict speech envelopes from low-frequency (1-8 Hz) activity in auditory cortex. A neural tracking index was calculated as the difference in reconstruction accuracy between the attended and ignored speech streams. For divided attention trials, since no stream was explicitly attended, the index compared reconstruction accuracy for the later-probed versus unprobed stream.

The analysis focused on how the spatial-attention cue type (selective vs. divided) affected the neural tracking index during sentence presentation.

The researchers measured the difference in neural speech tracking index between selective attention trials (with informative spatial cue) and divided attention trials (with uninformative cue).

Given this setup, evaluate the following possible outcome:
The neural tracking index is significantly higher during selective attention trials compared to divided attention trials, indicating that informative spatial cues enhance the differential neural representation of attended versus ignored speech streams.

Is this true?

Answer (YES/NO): YES